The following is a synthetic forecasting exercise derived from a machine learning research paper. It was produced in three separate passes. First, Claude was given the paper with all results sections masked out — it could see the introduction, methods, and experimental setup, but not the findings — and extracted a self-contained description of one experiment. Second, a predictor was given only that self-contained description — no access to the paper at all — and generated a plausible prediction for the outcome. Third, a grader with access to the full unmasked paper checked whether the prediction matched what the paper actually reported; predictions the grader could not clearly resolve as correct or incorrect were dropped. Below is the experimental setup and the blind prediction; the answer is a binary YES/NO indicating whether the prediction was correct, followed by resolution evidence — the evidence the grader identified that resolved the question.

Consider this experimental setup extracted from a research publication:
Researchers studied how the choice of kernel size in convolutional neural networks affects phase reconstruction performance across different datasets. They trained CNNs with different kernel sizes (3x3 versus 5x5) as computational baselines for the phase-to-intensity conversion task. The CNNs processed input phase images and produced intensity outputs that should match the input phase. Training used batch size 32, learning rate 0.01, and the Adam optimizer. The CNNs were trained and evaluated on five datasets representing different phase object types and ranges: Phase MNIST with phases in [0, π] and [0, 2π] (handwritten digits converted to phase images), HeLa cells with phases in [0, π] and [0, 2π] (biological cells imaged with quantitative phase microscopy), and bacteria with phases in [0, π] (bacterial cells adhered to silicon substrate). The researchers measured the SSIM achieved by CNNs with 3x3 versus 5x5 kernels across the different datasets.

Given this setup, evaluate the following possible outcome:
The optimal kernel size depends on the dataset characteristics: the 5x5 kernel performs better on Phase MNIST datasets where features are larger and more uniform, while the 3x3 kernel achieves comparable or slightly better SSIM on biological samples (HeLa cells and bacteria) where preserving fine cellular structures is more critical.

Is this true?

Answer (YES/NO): NO